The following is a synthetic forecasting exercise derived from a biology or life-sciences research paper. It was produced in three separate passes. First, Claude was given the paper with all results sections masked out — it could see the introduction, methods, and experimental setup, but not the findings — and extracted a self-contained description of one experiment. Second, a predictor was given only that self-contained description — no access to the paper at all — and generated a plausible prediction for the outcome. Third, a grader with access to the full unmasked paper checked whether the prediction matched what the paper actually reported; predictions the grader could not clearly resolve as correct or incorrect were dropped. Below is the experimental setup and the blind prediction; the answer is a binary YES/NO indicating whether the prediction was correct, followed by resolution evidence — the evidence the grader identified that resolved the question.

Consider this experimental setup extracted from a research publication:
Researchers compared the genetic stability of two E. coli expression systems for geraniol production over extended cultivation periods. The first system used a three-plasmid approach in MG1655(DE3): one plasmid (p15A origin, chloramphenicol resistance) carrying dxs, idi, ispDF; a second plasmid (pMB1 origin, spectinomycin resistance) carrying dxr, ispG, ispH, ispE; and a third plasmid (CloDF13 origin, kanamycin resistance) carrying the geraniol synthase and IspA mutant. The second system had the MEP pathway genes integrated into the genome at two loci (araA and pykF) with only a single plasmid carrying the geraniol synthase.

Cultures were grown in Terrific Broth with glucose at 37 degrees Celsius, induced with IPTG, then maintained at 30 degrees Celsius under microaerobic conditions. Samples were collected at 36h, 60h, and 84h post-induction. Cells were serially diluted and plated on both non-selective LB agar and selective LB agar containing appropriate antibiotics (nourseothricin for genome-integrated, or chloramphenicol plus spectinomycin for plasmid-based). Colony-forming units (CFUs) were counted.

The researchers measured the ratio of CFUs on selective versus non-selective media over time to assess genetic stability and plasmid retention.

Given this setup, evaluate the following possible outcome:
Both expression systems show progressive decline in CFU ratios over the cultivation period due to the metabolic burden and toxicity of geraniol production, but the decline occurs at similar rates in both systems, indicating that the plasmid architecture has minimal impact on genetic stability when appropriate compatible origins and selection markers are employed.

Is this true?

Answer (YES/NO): NO